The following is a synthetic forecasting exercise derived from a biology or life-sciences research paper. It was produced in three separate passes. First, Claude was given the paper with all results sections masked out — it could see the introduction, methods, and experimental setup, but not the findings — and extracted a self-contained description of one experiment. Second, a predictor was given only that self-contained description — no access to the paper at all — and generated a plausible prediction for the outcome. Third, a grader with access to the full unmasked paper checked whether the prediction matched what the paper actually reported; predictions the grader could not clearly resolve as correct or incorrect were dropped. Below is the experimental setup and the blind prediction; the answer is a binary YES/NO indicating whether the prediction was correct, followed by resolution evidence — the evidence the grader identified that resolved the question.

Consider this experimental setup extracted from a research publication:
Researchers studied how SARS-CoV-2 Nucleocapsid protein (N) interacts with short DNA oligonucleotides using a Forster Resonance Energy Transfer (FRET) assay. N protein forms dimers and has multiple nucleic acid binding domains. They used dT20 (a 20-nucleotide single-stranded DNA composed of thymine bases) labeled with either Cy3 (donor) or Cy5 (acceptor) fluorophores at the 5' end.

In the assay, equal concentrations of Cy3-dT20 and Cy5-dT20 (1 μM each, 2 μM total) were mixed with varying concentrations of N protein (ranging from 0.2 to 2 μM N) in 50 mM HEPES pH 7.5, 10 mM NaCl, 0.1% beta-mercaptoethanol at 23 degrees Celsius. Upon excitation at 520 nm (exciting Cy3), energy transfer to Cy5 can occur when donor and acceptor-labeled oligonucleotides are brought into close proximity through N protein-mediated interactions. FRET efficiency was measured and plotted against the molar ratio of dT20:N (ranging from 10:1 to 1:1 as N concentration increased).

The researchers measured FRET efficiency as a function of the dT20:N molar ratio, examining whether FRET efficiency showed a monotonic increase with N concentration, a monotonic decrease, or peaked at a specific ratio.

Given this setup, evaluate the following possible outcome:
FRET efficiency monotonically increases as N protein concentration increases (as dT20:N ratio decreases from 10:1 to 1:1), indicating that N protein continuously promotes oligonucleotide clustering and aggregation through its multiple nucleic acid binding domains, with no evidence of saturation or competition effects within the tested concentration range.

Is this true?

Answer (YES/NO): NO